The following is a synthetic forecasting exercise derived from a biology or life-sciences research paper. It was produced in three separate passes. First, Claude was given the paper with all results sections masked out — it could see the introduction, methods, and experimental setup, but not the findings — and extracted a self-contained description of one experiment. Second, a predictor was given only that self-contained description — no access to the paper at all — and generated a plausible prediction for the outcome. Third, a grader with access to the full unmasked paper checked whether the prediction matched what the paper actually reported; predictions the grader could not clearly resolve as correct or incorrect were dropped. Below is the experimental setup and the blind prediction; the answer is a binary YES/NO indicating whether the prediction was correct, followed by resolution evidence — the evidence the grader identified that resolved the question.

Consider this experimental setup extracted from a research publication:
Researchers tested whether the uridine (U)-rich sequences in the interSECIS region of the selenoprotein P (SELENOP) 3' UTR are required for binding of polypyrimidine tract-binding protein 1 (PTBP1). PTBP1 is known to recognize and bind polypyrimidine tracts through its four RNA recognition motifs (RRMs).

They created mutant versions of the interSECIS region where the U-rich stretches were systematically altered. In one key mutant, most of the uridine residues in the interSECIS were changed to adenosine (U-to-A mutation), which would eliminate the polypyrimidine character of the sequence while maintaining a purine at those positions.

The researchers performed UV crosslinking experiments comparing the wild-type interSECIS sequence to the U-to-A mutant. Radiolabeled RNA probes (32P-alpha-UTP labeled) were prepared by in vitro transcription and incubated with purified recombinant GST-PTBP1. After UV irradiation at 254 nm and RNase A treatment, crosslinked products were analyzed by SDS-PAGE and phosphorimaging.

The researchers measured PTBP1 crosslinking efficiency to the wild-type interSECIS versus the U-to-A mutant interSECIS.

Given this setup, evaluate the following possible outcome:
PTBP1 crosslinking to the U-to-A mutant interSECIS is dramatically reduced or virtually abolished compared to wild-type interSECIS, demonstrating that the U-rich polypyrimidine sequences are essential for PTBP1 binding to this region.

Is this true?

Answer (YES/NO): YES